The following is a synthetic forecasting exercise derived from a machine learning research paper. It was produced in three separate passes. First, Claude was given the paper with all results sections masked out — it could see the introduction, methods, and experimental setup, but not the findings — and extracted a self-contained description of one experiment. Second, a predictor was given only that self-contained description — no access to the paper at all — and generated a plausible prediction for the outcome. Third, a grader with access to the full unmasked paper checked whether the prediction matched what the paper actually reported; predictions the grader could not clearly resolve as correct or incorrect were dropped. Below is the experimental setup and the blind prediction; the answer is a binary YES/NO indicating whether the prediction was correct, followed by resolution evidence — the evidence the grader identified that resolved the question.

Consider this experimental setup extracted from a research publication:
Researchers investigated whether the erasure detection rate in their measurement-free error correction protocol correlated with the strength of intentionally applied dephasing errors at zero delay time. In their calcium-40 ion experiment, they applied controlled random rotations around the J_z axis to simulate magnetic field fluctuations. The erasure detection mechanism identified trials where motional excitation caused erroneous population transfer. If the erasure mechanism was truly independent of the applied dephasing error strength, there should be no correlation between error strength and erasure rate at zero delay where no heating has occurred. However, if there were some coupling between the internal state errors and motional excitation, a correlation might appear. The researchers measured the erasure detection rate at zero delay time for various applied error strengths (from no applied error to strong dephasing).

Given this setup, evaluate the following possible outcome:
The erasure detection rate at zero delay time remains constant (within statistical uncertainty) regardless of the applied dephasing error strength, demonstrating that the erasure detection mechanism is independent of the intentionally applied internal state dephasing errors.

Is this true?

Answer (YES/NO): YES